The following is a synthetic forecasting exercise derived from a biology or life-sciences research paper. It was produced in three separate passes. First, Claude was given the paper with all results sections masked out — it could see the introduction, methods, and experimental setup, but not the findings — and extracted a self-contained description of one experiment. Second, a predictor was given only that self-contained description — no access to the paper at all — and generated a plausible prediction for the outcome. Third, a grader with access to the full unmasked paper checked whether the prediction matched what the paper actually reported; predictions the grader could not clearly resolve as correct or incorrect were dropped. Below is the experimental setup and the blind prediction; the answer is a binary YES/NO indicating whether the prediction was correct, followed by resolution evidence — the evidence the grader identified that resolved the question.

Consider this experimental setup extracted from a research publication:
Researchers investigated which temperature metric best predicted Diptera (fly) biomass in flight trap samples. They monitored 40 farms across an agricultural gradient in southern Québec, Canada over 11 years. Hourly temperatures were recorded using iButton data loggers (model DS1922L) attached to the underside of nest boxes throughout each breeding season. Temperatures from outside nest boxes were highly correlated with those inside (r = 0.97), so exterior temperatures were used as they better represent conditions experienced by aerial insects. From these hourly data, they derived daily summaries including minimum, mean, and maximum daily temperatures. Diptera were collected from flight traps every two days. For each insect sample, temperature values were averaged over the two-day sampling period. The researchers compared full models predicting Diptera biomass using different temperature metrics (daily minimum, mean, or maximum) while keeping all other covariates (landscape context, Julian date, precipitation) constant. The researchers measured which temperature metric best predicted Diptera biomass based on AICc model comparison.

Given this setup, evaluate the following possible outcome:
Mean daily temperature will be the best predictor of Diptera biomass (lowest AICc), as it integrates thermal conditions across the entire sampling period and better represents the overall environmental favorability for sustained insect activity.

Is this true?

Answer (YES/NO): NO